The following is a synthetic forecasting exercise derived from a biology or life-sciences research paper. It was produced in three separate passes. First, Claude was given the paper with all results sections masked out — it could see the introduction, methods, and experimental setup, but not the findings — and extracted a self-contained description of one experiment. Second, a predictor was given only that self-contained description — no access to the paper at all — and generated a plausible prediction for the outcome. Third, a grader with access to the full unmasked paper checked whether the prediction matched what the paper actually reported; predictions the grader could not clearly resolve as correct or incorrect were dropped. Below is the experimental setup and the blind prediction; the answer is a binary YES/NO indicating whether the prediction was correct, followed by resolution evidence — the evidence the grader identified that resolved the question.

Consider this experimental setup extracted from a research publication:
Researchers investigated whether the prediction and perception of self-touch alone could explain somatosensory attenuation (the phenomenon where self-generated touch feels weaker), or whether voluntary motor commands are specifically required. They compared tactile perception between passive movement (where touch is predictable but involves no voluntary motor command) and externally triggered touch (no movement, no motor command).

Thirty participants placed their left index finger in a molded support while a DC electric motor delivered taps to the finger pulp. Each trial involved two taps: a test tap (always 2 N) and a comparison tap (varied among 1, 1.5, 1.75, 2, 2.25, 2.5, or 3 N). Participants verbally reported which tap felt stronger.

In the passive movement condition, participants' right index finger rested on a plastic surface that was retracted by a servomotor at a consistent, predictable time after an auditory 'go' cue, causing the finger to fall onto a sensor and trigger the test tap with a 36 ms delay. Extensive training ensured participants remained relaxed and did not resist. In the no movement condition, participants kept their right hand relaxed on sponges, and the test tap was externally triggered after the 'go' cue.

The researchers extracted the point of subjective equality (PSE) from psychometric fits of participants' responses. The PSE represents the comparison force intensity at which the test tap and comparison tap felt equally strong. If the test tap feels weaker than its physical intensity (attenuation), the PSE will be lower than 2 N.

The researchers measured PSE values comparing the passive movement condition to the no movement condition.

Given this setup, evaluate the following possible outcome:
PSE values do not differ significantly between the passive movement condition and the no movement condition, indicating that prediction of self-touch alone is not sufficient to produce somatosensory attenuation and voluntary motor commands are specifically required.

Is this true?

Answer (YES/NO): YES